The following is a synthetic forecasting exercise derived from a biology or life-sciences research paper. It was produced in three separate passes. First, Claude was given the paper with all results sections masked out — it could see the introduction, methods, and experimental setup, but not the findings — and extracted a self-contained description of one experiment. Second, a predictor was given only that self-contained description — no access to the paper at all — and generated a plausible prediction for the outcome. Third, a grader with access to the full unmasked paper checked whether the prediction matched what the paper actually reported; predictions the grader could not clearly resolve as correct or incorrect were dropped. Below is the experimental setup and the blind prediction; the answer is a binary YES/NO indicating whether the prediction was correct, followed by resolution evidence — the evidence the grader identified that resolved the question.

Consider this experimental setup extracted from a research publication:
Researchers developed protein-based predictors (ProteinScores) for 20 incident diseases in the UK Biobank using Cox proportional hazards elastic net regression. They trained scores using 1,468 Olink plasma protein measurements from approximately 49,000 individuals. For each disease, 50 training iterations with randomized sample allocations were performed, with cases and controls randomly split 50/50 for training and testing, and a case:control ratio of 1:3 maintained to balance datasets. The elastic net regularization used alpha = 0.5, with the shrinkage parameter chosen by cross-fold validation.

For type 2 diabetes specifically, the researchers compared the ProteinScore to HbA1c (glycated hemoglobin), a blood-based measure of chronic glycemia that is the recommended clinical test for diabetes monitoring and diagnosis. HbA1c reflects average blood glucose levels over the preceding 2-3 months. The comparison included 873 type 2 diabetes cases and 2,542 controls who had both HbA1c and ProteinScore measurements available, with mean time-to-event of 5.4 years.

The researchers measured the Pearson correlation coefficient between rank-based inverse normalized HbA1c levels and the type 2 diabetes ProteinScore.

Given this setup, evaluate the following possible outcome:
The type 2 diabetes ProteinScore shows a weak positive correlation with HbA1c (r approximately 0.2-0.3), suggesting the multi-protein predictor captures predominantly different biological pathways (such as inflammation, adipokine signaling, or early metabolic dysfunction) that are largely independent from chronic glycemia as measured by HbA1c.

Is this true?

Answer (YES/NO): NO